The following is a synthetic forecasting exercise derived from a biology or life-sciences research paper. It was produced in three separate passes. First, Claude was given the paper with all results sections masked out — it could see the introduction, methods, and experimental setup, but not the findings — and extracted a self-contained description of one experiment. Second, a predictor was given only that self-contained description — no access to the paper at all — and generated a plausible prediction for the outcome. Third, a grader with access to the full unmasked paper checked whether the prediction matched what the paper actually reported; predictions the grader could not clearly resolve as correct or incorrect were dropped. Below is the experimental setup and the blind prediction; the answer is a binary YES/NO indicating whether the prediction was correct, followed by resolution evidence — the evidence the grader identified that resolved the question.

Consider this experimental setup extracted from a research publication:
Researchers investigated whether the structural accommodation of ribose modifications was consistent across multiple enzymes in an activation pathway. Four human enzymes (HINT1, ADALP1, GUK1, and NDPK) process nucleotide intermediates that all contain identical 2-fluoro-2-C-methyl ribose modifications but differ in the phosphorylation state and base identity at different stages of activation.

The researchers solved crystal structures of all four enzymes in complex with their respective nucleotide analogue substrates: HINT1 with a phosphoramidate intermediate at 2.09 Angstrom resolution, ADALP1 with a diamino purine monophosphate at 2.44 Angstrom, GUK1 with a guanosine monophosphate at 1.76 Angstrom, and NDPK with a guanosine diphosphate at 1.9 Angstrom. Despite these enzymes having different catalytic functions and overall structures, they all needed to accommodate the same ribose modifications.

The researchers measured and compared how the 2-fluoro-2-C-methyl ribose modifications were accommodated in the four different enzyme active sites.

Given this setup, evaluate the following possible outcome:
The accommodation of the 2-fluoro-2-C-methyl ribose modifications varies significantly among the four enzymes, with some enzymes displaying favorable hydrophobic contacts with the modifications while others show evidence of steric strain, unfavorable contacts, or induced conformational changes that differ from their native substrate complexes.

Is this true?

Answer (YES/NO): YES